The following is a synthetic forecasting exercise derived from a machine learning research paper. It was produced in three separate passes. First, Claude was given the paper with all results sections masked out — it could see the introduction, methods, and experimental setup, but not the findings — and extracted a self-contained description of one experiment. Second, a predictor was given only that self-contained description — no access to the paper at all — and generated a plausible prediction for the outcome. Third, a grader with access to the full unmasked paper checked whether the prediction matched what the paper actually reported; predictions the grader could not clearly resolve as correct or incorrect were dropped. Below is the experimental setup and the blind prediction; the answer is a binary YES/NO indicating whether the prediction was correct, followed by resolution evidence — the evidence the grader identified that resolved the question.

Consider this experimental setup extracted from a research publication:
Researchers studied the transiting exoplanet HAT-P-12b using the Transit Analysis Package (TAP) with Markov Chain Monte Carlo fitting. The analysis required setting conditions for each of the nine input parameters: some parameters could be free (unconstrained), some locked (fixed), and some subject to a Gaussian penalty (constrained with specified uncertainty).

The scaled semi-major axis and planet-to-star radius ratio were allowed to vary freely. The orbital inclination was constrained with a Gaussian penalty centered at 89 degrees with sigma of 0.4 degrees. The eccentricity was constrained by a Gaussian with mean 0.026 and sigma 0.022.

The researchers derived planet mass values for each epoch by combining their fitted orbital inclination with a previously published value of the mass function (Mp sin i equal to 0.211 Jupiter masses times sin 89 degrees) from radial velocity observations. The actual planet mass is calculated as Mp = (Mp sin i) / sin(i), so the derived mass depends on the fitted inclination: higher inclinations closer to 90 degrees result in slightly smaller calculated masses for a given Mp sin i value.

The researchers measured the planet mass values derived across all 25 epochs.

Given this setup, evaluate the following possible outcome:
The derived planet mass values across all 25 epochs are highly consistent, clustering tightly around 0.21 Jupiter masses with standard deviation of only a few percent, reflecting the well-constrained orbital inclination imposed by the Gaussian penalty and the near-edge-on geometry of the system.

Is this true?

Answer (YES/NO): NO